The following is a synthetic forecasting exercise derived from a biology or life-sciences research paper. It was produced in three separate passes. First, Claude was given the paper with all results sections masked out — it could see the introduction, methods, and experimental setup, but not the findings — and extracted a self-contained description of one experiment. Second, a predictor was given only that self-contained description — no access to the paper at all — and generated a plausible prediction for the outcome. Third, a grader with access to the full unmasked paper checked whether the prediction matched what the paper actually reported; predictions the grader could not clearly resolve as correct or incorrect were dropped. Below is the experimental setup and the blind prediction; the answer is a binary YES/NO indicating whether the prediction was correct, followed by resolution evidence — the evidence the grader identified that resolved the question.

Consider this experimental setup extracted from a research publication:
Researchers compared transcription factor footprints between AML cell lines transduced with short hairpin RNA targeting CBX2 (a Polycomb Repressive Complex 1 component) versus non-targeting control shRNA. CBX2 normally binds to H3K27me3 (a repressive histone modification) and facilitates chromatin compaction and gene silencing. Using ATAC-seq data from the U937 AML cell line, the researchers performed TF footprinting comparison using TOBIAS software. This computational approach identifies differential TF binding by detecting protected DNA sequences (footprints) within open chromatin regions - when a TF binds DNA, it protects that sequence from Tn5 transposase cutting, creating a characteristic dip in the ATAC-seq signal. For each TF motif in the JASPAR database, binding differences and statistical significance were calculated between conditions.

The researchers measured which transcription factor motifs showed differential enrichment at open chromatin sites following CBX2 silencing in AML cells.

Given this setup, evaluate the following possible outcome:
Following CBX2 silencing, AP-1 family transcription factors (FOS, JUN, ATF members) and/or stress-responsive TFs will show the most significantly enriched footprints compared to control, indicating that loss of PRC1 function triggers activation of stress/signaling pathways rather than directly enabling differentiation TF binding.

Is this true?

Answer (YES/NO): YES